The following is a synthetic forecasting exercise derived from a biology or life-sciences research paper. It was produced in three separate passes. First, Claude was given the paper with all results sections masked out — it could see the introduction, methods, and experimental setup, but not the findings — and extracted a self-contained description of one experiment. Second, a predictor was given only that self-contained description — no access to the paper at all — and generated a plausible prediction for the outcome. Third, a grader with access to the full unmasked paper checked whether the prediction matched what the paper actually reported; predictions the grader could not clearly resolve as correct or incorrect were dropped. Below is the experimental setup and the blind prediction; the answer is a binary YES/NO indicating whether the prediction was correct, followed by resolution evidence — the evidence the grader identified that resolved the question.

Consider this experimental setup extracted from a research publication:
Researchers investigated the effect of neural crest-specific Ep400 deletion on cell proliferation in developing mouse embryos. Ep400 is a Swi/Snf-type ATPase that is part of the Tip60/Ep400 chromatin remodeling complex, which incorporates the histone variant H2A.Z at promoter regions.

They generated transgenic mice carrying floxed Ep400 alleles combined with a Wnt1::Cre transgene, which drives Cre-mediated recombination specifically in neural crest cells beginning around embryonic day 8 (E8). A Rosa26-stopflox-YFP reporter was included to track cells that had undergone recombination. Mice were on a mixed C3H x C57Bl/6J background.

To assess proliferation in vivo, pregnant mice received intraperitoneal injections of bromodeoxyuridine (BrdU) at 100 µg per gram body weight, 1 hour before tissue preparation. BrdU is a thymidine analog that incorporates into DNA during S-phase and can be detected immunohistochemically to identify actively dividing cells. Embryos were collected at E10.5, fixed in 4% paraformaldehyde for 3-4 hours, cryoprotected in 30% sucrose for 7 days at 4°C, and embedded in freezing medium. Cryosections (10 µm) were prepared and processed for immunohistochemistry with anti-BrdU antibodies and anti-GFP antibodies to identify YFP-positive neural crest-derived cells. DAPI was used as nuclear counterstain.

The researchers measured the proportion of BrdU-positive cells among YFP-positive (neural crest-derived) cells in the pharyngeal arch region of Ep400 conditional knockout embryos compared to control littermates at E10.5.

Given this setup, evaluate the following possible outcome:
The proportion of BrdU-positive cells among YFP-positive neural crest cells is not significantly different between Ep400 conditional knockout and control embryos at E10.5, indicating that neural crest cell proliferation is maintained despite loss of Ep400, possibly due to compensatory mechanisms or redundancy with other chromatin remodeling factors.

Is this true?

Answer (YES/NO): NO